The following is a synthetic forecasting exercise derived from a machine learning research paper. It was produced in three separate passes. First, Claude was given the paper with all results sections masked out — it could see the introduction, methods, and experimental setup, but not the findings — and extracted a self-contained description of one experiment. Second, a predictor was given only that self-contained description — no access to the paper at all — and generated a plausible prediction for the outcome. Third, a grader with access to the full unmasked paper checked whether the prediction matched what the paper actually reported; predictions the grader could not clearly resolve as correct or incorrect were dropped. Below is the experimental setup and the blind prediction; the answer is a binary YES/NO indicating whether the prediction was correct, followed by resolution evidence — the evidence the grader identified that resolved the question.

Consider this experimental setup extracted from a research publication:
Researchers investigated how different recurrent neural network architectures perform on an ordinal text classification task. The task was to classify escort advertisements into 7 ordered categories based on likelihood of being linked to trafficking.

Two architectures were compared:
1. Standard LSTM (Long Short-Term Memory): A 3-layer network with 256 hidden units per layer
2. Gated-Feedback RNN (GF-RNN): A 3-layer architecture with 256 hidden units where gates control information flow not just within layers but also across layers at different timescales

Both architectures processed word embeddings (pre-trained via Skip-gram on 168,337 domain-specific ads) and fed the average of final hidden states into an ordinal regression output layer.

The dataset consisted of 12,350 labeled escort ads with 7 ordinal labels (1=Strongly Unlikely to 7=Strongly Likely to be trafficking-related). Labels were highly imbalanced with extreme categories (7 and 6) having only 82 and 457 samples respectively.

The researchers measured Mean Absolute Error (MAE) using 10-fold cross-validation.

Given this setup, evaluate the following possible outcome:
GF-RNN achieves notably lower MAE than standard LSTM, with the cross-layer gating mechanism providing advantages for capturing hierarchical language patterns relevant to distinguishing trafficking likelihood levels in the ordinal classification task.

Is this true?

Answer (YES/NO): NO